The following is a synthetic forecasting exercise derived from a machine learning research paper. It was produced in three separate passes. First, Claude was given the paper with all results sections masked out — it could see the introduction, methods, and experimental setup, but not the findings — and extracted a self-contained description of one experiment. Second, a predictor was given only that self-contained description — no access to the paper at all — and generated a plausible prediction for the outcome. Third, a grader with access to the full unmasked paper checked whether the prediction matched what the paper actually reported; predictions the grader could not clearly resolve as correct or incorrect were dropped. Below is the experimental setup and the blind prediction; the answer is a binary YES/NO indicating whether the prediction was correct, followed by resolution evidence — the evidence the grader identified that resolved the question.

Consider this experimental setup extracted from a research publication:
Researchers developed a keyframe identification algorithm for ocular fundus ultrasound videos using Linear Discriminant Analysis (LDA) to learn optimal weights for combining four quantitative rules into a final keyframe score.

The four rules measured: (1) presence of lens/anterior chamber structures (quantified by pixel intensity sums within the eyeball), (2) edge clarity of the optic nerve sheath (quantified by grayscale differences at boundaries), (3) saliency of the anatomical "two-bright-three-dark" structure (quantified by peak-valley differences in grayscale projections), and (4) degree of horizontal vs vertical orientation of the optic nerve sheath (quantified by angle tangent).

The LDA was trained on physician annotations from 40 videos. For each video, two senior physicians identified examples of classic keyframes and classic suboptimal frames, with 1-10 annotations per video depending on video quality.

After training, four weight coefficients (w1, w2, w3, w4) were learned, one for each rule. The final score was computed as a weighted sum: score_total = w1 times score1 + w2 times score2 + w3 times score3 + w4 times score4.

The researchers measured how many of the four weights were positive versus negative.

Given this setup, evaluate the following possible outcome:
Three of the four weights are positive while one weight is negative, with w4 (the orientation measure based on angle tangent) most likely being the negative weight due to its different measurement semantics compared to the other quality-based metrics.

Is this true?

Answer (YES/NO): NO